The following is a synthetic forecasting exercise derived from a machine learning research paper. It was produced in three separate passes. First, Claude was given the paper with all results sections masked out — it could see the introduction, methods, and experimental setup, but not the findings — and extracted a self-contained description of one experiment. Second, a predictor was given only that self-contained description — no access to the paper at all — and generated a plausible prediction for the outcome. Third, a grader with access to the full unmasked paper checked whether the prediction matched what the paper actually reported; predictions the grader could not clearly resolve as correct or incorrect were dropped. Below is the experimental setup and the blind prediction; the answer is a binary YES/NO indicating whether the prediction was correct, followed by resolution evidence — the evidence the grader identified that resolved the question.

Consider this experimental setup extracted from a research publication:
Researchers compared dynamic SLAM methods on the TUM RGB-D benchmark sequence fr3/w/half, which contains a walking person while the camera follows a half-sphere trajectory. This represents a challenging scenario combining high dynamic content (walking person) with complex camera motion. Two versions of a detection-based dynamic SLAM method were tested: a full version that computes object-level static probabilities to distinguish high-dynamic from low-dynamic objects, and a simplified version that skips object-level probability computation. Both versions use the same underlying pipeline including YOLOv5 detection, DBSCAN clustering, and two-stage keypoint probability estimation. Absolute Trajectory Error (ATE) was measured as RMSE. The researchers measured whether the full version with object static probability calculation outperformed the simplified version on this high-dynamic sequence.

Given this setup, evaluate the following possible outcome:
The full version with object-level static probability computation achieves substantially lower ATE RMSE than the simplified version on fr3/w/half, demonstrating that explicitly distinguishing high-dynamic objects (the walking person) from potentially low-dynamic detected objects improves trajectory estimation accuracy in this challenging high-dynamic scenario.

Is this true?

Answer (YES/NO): NO